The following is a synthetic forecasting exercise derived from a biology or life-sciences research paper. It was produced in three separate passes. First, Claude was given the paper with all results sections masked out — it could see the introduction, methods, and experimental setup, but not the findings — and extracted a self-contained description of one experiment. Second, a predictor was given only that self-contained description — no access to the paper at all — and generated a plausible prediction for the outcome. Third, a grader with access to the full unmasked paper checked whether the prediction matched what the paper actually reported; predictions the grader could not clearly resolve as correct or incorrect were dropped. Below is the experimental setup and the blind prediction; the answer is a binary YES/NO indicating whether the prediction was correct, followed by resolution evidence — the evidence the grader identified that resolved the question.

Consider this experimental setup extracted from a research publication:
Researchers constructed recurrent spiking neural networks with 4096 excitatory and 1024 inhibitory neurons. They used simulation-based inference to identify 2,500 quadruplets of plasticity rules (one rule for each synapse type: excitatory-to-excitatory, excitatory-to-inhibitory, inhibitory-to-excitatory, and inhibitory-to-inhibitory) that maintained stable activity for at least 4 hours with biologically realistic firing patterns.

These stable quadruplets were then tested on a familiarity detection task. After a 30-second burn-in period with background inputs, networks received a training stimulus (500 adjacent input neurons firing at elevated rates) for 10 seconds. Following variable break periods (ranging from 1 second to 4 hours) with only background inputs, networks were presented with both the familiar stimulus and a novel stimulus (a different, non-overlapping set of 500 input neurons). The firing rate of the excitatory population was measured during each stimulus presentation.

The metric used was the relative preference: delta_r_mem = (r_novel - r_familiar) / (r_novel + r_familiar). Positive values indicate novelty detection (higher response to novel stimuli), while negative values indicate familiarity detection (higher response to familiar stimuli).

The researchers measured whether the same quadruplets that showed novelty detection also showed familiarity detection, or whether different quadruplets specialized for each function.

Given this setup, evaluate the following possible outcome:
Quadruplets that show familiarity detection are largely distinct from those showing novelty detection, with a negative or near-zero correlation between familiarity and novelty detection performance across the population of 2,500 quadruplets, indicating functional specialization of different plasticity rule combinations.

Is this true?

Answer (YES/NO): NO